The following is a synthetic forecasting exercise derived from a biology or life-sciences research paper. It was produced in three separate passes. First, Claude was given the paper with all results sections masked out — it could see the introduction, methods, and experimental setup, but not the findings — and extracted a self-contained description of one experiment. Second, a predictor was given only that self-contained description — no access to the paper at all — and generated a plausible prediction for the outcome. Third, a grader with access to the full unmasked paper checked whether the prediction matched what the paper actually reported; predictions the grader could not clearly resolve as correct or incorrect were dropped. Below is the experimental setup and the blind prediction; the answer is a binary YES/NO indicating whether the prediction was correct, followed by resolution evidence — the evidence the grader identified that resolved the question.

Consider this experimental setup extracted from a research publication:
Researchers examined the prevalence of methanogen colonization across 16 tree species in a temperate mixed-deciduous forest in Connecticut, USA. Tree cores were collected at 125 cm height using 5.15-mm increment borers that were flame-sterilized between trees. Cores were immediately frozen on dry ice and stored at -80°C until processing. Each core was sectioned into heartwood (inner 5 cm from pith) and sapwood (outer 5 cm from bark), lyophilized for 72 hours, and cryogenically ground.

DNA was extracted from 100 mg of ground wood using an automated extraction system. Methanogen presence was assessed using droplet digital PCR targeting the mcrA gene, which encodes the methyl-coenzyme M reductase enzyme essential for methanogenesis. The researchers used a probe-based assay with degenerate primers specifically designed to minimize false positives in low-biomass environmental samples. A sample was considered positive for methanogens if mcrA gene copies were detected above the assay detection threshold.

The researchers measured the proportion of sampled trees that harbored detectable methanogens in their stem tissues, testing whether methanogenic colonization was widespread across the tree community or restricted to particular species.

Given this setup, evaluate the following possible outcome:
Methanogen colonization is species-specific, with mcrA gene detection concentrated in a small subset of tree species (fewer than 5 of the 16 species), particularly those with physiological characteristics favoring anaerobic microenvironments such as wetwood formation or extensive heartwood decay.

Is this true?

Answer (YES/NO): NO